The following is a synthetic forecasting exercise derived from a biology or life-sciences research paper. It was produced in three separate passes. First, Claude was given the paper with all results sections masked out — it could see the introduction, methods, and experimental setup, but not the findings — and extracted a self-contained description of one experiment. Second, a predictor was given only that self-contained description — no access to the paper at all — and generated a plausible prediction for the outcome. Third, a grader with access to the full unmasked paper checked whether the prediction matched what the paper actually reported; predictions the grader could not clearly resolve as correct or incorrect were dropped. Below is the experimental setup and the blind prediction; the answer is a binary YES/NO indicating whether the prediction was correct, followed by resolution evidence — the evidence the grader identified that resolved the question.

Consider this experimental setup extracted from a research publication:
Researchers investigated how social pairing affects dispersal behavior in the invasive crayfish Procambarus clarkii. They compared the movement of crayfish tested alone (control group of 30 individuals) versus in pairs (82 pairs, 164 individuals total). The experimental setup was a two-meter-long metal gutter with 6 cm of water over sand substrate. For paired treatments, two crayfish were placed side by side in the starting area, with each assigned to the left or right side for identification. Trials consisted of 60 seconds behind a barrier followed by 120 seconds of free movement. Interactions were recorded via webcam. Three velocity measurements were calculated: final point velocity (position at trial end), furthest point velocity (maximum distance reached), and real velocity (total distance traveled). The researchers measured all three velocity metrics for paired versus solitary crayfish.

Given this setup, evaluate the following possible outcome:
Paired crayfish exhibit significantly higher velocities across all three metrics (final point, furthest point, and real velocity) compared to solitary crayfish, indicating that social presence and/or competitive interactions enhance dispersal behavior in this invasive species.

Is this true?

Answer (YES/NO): NO